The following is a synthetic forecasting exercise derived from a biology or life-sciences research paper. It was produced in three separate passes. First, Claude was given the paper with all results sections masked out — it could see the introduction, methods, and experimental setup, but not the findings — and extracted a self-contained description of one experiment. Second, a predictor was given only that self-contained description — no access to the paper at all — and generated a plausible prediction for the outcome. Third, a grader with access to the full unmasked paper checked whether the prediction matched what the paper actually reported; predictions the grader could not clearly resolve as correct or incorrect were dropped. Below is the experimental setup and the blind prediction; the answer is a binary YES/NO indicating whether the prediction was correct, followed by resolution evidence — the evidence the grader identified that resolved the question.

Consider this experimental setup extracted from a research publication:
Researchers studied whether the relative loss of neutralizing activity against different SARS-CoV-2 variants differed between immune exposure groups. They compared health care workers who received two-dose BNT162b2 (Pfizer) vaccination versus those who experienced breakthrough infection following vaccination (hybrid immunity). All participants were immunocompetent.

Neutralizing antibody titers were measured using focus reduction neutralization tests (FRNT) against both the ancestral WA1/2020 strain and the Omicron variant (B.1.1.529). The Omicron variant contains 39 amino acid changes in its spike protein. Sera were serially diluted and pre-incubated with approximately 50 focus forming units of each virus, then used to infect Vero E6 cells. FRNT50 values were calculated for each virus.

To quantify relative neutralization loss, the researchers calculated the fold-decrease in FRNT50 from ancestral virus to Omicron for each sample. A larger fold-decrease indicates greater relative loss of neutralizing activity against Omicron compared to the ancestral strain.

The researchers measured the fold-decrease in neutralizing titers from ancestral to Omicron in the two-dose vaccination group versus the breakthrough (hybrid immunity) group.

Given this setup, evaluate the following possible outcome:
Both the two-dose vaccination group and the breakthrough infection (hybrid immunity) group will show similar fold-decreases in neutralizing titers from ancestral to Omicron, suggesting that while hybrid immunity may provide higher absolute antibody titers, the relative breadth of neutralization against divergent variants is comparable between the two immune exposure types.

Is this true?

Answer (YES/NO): NO